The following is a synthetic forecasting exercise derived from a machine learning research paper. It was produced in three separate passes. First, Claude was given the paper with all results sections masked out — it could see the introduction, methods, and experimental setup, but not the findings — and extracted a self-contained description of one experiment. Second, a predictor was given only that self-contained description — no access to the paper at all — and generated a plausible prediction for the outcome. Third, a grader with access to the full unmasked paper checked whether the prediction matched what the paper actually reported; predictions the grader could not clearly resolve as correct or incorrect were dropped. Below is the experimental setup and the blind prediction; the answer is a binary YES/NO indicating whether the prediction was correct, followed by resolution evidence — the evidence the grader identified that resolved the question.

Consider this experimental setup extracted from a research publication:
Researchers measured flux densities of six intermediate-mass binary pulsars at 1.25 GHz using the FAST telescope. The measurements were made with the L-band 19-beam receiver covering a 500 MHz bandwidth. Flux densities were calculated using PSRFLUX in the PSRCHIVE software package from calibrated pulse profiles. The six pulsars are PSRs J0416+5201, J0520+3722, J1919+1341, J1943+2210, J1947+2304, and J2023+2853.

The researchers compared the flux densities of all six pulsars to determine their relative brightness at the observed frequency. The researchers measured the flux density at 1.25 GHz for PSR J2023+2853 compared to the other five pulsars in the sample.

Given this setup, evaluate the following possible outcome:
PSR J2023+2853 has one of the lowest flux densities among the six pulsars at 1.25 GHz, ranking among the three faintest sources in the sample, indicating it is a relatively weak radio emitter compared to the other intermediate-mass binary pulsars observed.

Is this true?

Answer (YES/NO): NO